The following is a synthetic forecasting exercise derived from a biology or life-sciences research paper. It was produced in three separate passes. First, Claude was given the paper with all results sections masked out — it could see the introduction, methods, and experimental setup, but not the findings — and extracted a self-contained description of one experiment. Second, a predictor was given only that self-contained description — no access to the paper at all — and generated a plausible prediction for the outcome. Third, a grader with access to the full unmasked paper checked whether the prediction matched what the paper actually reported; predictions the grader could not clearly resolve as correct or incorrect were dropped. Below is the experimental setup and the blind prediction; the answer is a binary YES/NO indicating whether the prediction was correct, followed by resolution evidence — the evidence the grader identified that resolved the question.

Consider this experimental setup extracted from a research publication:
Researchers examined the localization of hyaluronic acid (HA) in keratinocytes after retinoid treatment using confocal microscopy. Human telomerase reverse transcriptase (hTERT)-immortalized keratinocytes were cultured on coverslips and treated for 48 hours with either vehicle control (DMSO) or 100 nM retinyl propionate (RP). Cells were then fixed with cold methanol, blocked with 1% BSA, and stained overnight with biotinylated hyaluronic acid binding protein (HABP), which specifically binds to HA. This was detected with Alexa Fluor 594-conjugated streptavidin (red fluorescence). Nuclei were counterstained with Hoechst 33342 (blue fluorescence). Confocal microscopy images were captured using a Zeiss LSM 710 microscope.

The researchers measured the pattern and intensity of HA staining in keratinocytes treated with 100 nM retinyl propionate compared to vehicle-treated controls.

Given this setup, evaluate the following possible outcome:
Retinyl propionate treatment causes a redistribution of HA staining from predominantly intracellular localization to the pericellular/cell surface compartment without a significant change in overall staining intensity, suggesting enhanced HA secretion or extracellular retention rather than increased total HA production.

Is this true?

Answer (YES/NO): NO